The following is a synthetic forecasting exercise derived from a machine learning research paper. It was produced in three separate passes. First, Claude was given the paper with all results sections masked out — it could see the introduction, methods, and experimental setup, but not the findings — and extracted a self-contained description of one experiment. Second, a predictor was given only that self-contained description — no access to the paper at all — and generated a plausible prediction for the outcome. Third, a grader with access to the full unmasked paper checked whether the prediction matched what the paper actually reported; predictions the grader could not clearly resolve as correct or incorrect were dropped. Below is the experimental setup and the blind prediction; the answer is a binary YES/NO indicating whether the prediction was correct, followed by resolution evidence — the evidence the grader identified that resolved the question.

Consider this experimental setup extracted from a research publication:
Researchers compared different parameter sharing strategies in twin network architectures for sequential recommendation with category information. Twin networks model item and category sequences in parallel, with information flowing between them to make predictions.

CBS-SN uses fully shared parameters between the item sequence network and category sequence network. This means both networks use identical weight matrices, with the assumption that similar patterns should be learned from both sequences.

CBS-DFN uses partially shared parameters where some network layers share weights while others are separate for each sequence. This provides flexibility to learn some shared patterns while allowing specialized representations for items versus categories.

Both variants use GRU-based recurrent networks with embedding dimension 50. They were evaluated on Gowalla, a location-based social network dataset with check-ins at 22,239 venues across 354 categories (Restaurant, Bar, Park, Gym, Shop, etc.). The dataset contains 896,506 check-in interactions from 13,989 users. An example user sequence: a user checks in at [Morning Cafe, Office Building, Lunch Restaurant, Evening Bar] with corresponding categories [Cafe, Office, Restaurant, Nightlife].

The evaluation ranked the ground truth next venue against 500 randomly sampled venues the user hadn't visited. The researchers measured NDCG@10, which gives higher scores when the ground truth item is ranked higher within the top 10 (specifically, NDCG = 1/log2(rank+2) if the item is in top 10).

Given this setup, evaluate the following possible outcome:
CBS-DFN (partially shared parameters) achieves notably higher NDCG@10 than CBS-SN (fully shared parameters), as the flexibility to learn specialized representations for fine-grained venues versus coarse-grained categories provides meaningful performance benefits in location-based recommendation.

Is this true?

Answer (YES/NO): NO